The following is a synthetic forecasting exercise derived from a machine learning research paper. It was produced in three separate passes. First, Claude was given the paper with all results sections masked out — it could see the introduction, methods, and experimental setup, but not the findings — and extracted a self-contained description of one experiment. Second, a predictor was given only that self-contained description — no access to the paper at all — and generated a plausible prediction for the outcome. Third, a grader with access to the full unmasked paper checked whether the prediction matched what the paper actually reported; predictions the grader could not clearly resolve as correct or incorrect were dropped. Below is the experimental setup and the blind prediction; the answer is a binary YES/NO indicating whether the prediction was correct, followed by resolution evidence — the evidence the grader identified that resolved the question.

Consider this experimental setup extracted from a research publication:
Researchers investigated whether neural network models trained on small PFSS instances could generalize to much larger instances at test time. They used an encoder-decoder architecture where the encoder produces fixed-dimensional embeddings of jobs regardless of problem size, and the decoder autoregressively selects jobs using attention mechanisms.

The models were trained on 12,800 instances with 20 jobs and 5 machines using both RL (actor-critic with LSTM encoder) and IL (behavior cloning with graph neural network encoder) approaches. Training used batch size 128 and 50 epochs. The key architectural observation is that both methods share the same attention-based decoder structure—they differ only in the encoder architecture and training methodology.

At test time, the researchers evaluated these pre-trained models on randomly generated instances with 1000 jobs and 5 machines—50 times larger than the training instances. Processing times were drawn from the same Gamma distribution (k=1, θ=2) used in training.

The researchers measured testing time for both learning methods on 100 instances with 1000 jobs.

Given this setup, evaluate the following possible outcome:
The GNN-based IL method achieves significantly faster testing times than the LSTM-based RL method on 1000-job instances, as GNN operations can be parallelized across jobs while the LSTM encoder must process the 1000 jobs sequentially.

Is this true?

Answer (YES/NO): NO